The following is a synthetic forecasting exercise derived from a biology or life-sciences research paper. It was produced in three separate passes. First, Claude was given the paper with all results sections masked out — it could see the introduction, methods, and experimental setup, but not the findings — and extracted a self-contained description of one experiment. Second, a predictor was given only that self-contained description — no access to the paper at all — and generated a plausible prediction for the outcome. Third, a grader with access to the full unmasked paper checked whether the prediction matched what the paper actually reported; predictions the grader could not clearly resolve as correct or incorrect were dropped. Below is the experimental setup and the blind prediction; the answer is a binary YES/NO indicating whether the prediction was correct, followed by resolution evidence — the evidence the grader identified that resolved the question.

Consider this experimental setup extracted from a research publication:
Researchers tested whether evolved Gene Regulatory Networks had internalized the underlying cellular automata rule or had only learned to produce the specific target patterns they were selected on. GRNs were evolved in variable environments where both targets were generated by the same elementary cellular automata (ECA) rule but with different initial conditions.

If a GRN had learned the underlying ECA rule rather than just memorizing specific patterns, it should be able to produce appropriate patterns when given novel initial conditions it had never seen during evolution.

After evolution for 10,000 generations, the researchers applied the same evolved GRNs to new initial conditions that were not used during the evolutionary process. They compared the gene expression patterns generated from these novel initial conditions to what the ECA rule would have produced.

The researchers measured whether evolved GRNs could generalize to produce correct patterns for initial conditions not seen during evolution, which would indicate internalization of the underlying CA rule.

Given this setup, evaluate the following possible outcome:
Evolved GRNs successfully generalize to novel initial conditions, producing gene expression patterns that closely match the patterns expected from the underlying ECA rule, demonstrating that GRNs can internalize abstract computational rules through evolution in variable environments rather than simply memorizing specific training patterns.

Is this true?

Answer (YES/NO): NO